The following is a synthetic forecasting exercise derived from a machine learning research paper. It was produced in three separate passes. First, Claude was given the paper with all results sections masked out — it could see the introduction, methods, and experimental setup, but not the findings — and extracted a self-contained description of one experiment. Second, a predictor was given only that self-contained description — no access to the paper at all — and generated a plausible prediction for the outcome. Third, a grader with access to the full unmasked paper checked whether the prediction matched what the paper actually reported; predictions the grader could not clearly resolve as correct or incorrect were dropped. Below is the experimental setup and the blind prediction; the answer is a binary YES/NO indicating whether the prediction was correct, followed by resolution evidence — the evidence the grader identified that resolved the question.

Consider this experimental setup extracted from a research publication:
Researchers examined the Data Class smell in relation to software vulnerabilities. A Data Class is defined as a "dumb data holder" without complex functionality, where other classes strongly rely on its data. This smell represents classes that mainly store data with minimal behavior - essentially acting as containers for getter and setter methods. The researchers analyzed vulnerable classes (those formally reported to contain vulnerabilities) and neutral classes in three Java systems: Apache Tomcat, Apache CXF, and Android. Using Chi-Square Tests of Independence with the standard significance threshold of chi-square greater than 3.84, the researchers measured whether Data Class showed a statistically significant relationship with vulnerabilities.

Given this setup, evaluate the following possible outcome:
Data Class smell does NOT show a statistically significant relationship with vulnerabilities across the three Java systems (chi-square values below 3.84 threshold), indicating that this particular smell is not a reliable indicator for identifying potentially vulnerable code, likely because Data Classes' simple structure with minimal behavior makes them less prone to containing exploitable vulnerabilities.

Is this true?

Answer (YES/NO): NO